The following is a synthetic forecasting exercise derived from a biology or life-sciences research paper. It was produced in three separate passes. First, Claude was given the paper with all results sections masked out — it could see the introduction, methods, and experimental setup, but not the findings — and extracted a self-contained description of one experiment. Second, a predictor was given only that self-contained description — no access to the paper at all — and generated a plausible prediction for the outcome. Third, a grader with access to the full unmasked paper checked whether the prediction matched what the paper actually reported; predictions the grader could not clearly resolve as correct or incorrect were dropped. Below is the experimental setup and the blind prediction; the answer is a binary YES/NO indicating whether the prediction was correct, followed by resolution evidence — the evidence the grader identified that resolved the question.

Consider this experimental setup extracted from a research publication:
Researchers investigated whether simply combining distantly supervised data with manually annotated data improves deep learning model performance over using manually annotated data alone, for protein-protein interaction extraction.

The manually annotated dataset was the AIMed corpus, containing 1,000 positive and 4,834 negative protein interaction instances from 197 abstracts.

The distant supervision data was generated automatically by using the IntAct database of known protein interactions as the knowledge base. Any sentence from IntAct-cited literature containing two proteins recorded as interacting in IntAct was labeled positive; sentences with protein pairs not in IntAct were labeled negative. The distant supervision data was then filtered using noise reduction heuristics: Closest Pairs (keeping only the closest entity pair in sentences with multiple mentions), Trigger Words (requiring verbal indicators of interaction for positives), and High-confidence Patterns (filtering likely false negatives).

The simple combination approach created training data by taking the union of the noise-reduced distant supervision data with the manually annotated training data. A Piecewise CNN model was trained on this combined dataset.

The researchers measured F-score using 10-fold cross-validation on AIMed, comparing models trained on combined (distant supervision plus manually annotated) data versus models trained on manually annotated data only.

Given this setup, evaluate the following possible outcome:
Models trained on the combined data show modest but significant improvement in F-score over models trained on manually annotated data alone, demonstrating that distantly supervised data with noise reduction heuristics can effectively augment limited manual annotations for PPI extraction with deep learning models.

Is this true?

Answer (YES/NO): NO